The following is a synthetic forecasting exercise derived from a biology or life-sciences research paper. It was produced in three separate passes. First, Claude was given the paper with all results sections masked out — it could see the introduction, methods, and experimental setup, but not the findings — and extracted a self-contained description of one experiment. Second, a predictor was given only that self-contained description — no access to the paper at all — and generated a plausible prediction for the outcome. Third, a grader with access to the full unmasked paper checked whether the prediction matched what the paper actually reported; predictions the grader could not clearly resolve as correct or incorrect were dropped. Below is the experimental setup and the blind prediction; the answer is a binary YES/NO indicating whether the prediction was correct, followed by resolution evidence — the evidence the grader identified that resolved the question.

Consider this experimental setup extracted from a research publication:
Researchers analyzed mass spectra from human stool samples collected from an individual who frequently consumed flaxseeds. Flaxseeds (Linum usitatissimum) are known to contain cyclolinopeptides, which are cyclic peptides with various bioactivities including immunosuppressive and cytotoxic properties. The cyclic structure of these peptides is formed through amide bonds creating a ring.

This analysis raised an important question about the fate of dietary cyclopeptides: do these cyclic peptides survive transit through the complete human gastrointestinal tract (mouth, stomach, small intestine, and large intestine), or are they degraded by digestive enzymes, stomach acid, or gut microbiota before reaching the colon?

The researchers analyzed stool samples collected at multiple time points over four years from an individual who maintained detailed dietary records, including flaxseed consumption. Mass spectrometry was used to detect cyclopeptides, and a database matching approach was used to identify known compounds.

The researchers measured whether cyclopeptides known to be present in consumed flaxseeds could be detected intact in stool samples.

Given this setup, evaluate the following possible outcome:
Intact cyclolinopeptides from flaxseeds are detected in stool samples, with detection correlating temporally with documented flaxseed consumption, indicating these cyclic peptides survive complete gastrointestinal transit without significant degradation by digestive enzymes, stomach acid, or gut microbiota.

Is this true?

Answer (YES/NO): YES